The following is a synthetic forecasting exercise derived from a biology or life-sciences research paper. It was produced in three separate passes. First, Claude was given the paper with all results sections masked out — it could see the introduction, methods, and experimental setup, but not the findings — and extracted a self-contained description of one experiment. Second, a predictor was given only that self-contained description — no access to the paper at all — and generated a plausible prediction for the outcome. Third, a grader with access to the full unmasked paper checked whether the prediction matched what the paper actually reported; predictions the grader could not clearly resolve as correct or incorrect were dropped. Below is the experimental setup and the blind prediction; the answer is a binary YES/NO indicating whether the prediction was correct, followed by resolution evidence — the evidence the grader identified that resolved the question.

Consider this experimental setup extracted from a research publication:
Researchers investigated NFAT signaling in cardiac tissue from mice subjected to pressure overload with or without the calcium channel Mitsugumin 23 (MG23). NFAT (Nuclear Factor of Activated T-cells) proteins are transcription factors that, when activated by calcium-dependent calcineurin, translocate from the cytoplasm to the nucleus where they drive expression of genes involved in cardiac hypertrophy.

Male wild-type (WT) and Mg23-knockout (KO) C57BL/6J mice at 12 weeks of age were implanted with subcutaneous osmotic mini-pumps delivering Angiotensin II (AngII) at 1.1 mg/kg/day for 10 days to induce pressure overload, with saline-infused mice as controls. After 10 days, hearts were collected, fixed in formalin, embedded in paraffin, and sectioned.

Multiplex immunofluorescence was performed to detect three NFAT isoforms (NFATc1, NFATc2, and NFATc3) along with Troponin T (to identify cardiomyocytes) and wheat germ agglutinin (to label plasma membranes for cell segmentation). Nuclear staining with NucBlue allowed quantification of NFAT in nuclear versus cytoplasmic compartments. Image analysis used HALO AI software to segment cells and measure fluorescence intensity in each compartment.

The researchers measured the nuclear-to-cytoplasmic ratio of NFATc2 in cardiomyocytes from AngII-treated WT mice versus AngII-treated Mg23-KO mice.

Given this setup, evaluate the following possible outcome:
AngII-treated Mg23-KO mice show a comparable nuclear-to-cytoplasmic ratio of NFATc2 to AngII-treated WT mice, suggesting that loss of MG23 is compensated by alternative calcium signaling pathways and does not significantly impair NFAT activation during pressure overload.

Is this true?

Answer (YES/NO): YES